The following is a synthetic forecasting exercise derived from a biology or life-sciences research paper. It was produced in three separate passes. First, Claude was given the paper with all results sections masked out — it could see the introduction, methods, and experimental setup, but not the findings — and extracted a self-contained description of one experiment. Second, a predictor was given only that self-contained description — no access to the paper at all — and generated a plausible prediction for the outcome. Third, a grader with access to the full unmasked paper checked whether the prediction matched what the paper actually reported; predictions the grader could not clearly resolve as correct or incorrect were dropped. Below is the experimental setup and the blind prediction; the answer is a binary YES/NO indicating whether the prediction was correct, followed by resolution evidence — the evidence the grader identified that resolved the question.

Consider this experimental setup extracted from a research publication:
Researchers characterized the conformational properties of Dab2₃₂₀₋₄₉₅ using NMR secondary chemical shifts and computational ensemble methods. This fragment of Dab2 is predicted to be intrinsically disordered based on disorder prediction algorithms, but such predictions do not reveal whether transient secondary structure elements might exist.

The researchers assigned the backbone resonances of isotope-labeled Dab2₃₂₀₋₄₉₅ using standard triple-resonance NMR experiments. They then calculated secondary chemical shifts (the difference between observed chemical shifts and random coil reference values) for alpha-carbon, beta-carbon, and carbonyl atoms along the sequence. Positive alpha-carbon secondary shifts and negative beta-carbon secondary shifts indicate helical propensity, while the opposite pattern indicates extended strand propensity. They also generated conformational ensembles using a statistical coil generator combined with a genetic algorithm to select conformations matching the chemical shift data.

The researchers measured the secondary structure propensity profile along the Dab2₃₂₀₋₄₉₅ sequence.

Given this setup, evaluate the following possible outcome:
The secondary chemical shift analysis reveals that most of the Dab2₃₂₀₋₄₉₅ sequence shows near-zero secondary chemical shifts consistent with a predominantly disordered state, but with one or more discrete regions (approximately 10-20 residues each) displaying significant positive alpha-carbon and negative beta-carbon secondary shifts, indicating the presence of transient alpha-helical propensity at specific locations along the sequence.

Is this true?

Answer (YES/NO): NO